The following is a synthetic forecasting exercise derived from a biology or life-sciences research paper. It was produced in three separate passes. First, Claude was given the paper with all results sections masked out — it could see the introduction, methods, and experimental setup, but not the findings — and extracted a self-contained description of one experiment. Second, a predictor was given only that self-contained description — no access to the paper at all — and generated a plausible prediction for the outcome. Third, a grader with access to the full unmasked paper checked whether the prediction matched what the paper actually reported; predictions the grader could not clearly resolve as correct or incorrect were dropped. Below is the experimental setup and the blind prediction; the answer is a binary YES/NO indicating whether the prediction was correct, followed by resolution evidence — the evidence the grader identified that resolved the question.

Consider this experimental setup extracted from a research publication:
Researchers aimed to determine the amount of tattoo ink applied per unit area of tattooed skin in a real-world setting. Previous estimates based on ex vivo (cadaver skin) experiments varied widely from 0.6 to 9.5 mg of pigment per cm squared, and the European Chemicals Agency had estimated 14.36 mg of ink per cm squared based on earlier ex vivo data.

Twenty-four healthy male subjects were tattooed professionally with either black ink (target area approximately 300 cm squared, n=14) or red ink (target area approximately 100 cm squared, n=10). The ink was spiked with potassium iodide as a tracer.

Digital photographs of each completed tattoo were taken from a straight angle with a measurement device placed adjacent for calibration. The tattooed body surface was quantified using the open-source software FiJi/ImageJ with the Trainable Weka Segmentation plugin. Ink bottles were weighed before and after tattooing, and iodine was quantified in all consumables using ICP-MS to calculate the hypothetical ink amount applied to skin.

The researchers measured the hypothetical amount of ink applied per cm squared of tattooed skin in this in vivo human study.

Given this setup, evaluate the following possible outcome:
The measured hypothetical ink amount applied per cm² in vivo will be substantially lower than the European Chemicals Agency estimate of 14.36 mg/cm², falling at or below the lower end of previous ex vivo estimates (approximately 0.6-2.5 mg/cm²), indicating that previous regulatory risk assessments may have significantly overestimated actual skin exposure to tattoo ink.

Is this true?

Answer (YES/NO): NO